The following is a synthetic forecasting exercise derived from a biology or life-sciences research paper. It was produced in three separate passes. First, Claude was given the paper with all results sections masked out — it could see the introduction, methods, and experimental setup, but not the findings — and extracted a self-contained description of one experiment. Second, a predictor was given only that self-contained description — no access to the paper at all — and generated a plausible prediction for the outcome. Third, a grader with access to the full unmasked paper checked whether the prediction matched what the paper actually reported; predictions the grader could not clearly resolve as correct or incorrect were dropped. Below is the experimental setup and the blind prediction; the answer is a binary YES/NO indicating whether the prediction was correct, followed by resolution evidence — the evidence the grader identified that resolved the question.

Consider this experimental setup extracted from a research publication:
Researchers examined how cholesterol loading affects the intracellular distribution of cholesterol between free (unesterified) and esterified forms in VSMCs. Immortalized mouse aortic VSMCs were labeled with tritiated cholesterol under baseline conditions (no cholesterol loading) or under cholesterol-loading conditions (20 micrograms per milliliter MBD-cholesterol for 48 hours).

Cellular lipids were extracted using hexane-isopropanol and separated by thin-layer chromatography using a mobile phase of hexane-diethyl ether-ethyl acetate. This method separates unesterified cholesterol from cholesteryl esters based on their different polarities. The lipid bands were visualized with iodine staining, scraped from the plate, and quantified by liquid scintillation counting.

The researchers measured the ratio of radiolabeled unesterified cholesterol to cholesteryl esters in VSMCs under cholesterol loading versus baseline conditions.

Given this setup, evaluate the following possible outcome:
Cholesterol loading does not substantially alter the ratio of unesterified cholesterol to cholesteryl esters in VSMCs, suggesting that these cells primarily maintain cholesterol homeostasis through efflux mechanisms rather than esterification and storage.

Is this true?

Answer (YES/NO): NO